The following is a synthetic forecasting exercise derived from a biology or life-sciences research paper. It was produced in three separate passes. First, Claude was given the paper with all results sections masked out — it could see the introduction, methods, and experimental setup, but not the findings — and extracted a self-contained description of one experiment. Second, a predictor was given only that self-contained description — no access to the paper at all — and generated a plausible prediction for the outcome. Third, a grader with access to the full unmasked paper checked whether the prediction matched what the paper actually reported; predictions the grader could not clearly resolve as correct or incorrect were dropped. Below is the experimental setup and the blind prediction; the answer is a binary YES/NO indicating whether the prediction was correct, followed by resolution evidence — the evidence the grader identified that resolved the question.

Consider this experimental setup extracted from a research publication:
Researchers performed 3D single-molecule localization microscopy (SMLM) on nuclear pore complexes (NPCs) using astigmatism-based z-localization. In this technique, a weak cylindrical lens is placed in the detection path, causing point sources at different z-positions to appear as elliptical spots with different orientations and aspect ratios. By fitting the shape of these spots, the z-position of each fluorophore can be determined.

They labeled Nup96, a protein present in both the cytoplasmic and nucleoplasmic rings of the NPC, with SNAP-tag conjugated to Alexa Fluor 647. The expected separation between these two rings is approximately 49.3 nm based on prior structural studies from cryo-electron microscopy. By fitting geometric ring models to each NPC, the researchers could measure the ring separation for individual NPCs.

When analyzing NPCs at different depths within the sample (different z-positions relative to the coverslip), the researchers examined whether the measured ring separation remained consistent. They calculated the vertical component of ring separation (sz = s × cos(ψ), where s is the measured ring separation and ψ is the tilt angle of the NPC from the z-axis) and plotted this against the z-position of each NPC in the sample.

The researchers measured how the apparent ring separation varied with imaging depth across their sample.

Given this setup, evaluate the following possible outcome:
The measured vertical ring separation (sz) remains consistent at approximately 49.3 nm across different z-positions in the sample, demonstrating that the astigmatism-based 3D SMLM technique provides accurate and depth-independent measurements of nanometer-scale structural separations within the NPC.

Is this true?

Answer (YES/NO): NO